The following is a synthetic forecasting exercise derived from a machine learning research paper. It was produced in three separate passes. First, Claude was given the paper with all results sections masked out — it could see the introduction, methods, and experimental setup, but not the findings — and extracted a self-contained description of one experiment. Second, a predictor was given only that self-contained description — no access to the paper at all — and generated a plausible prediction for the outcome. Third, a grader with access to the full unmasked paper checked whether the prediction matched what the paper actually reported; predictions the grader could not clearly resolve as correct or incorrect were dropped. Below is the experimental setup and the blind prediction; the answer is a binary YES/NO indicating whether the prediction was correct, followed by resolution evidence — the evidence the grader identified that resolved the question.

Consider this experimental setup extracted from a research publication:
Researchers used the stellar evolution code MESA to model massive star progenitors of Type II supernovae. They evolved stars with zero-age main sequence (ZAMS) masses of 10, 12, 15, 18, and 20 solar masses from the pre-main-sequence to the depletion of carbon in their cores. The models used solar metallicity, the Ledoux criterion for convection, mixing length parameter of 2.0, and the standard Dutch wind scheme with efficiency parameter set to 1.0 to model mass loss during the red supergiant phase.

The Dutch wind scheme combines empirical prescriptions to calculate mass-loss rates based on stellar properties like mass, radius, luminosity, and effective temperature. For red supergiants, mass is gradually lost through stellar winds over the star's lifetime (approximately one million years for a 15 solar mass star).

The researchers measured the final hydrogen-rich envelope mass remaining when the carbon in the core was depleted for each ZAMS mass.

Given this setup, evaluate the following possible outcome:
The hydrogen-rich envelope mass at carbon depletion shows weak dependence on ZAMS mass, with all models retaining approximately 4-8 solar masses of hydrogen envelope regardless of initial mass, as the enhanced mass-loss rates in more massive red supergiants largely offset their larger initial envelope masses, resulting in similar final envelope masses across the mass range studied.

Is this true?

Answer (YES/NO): NO